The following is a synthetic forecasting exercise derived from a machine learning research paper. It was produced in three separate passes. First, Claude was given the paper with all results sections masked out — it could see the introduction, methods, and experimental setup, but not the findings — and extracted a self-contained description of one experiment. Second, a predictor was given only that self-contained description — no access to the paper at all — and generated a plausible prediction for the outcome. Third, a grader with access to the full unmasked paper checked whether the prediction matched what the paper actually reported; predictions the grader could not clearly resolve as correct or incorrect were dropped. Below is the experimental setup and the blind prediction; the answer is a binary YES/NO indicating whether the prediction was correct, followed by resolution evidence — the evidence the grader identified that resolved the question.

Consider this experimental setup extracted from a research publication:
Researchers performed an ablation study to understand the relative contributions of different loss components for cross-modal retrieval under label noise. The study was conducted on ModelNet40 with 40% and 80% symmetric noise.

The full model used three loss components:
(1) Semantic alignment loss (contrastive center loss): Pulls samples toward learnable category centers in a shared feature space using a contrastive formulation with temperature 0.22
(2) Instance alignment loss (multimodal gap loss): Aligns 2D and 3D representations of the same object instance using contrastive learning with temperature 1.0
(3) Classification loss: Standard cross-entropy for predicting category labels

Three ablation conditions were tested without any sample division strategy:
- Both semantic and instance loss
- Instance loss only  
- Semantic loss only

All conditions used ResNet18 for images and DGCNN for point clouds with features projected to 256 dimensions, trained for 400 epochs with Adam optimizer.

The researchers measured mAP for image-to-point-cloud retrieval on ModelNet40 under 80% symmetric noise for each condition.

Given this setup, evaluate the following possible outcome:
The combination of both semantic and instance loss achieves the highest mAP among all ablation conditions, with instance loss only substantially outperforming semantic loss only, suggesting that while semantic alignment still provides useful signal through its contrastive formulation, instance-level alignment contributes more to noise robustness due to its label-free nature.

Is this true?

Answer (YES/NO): YES